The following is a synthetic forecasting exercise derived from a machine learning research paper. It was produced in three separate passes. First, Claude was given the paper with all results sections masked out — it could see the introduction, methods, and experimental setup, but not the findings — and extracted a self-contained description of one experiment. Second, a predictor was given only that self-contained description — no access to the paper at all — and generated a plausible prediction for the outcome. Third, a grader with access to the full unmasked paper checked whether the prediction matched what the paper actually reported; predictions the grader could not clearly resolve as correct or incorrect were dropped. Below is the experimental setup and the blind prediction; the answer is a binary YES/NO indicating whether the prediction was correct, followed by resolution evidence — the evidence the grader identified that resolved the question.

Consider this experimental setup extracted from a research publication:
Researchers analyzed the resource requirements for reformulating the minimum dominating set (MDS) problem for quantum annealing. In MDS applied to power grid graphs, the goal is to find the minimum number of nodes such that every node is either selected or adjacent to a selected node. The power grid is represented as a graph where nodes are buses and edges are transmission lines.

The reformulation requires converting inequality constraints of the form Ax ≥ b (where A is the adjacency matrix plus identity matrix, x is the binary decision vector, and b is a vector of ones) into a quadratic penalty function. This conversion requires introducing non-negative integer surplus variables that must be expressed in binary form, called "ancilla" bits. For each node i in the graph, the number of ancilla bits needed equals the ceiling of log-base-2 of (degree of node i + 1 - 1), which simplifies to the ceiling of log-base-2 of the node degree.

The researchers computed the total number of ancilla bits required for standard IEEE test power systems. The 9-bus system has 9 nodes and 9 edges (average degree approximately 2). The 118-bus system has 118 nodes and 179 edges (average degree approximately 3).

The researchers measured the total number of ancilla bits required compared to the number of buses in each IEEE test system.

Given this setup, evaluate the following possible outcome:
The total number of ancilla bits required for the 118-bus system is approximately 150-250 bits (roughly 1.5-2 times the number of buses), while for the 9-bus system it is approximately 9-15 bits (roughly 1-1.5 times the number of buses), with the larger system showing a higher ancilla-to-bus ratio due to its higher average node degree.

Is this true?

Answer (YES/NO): YES